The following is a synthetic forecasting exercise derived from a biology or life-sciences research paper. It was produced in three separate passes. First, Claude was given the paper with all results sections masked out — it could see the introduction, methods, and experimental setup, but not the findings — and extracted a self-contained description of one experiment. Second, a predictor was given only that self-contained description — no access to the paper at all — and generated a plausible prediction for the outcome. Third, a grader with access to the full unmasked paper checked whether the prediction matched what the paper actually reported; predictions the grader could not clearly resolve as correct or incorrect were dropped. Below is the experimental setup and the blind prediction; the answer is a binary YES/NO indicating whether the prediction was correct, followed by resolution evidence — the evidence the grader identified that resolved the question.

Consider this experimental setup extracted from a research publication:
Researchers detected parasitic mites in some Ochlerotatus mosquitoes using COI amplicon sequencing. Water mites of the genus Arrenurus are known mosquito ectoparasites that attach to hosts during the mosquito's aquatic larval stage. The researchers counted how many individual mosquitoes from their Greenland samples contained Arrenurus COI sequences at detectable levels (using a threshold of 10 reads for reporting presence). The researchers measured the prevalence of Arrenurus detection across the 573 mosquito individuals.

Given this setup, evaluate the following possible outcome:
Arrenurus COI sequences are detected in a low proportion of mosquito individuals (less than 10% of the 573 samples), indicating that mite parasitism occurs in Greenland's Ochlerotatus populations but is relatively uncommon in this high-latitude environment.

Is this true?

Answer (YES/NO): YES